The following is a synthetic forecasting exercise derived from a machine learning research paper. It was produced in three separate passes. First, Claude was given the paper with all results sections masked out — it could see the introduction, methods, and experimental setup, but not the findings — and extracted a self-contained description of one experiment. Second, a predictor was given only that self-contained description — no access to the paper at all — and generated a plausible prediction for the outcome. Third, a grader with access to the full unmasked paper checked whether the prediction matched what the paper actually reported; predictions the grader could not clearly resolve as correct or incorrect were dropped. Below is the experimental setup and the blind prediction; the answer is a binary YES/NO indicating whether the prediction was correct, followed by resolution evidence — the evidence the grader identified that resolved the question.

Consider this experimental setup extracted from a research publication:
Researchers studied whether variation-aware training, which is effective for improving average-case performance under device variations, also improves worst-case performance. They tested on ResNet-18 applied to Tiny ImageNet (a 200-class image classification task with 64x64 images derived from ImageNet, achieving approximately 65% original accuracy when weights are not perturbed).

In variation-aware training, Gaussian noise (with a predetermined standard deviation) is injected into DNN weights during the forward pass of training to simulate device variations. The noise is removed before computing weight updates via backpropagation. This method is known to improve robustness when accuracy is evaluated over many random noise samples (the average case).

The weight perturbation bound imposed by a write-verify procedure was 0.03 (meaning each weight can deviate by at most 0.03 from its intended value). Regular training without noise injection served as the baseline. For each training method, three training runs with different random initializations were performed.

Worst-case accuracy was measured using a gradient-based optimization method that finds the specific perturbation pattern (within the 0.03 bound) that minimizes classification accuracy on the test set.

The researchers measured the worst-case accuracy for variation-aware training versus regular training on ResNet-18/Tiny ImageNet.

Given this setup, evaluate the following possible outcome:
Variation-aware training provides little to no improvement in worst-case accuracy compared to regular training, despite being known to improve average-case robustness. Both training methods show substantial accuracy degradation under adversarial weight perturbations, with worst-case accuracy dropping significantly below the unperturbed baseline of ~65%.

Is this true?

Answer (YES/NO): YES